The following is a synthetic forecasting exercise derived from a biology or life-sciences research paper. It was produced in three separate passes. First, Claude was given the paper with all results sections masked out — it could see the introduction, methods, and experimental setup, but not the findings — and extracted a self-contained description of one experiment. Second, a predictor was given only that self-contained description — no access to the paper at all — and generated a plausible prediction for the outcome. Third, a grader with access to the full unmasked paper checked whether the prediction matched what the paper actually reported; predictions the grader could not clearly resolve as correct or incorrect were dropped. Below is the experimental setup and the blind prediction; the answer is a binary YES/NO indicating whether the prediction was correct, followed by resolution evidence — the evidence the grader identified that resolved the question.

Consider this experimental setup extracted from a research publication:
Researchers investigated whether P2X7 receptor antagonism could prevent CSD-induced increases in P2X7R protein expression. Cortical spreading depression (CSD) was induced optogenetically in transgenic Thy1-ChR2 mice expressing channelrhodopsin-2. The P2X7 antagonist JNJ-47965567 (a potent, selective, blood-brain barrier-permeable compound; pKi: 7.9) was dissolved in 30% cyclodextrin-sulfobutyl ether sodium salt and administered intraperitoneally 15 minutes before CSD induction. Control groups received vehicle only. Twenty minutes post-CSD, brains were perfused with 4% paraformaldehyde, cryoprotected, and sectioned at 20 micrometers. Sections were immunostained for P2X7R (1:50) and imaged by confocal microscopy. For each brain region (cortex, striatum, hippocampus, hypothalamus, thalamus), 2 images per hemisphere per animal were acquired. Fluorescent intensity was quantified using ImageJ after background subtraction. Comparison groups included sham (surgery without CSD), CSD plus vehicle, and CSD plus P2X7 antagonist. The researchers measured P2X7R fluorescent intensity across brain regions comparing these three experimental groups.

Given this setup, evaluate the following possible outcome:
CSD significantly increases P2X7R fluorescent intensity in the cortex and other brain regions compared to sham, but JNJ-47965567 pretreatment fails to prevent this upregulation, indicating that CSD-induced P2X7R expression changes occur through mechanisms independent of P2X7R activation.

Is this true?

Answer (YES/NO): NO